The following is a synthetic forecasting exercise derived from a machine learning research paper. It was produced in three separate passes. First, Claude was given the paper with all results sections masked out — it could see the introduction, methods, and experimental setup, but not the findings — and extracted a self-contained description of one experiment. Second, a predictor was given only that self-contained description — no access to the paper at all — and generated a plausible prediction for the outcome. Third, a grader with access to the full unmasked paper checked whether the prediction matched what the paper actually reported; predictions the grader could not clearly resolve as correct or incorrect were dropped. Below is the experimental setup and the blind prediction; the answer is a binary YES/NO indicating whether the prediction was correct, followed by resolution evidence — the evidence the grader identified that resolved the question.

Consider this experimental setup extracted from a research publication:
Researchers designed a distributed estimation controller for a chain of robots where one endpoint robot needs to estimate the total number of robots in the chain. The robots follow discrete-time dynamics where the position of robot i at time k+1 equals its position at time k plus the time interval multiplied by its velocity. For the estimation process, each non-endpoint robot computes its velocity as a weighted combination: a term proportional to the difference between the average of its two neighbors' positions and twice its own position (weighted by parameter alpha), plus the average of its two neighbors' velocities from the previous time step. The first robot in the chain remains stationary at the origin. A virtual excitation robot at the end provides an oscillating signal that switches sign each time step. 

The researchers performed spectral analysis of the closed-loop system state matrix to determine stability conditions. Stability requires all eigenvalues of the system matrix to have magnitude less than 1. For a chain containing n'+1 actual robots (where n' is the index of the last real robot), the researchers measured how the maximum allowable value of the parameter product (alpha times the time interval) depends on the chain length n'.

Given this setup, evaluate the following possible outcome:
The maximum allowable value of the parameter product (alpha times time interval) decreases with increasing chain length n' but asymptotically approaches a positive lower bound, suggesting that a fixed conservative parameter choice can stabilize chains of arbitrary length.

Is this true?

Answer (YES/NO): NO